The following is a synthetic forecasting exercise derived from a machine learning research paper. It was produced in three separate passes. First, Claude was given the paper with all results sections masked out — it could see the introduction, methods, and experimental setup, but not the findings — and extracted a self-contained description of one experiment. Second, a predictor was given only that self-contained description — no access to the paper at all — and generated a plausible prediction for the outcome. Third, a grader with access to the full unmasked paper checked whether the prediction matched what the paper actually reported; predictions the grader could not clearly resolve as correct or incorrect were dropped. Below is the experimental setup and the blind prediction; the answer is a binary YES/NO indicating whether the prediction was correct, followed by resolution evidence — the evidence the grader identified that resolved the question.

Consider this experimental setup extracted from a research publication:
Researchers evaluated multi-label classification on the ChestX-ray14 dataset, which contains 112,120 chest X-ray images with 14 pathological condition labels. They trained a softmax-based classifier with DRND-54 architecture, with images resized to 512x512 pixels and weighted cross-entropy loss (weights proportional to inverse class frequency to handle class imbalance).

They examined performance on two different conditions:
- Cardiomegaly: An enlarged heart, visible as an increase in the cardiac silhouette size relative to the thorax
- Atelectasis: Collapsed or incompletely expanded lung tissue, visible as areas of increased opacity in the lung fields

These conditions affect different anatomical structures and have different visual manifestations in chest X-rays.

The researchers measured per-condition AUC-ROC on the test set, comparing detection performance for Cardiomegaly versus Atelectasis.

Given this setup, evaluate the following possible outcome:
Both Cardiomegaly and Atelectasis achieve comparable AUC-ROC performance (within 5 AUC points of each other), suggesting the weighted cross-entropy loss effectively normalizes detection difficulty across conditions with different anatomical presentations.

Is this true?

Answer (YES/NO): NO